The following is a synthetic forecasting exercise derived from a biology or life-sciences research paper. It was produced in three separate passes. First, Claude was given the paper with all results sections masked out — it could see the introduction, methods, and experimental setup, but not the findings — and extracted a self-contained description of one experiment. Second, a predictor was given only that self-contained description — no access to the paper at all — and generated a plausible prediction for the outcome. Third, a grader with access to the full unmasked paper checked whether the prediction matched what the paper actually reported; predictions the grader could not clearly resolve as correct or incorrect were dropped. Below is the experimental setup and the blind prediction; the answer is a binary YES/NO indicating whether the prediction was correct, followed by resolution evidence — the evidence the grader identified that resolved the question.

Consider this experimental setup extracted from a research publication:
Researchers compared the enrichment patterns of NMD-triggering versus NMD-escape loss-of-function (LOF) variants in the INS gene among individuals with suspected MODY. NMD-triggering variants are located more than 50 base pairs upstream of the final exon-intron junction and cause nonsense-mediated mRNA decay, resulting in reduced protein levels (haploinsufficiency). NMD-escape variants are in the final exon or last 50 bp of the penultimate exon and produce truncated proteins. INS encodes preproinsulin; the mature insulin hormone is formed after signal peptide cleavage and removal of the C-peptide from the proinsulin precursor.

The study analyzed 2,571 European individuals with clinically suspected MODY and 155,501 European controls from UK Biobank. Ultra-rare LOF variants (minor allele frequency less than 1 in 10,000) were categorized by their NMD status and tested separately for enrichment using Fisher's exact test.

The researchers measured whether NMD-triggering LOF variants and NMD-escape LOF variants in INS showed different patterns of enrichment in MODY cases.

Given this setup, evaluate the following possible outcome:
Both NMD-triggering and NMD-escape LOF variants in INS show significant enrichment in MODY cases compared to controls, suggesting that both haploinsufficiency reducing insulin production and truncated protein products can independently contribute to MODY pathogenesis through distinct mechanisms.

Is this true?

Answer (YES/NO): NO